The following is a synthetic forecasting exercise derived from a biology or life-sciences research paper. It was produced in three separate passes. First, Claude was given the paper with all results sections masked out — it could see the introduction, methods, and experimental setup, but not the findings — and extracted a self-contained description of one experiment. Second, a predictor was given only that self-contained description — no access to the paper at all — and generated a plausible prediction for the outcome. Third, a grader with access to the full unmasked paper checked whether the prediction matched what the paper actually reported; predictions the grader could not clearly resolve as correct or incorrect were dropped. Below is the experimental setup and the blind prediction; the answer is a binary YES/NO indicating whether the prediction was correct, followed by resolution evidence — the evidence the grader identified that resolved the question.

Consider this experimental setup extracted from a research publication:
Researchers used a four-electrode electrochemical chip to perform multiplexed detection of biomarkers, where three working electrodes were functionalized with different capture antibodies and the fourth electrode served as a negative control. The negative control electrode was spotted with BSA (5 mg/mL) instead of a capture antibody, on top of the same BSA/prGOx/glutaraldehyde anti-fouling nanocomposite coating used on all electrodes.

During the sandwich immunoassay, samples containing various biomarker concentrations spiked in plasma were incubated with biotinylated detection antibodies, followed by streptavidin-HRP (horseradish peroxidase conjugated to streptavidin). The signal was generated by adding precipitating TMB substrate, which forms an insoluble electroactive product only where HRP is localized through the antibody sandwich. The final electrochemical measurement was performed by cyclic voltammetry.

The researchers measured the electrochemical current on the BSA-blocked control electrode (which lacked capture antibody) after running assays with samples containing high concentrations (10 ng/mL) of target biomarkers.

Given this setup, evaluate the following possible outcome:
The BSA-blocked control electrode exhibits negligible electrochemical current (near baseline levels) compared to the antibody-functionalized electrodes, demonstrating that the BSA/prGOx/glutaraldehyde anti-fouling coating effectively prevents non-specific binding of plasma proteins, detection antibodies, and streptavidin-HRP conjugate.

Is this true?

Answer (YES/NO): YES